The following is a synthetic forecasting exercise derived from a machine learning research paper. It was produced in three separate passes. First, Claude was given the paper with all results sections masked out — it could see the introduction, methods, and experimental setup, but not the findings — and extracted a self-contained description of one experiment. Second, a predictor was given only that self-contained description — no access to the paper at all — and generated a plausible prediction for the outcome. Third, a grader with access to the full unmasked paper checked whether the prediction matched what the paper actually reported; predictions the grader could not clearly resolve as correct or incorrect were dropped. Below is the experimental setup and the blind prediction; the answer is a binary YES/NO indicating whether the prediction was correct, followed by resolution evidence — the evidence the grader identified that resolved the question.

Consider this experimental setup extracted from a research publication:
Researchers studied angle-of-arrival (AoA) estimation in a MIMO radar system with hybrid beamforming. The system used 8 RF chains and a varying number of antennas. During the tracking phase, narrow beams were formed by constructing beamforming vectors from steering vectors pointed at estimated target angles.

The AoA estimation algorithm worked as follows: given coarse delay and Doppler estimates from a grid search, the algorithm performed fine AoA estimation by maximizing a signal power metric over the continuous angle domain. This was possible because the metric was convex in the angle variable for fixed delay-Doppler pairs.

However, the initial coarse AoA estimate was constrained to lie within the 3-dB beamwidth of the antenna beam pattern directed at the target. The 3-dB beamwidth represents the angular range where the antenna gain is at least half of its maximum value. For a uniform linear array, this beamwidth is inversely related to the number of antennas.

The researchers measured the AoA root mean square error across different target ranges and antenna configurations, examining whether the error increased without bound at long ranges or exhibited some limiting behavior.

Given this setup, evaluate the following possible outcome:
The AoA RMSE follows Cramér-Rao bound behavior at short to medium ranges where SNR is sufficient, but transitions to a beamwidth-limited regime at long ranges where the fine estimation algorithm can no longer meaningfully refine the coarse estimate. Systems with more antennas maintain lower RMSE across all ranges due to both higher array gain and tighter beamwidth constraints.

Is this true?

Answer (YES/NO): NO